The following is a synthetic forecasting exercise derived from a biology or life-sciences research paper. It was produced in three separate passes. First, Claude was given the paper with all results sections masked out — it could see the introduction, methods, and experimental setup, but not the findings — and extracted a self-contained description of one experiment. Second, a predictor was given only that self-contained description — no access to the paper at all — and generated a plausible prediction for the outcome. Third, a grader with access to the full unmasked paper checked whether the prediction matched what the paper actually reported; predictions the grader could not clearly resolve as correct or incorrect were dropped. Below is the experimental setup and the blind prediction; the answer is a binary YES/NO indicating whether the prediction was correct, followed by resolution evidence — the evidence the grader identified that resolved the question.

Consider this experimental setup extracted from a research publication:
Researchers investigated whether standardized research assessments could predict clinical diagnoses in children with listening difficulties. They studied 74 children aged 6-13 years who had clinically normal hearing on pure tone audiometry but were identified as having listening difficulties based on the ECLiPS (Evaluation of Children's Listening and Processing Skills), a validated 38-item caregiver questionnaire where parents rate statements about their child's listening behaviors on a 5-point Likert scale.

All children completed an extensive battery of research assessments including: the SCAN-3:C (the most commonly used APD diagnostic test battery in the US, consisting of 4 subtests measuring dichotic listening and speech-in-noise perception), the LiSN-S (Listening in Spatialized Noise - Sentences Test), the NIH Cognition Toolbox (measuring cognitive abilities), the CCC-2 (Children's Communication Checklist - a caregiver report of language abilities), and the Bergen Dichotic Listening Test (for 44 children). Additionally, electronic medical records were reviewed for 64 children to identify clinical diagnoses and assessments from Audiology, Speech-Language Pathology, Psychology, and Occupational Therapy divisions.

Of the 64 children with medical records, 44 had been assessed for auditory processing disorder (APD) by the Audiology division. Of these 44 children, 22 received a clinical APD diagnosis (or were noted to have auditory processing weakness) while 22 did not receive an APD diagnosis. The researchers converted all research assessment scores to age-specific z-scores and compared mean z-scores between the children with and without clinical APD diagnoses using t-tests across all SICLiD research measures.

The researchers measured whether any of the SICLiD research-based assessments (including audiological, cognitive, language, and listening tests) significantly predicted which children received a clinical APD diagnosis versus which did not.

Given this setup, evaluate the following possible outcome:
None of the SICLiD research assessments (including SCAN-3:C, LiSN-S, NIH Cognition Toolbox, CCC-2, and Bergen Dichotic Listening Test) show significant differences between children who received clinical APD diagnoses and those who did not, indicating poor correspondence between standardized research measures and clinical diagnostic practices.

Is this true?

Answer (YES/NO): YES